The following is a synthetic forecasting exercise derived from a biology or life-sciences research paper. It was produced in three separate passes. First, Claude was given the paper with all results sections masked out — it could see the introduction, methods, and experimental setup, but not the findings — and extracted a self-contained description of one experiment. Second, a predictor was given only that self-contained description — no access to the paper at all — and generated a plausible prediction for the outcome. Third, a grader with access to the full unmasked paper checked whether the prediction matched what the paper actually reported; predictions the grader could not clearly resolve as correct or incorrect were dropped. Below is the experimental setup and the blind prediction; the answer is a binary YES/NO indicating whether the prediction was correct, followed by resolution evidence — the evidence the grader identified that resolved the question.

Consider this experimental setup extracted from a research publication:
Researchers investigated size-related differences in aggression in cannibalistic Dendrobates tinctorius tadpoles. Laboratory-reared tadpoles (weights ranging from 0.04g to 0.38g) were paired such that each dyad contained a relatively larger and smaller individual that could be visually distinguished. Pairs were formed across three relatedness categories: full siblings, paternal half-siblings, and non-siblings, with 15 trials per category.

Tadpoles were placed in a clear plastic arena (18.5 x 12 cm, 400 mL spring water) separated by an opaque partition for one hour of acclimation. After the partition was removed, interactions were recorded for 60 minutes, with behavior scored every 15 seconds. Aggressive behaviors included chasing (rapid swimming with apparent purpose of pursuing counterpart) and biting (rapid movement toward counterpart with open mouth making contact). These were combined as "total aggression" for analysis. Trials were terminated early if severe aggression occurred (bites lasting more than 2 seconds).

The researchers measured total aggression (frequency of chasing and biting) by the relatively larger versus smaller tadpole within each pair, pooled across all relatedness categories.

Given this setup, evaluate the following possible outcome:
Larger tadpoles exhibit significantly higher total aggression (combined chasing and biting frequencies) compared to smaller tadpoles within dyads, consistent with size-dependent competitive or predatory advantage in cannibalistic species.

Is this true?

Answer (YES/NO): NO